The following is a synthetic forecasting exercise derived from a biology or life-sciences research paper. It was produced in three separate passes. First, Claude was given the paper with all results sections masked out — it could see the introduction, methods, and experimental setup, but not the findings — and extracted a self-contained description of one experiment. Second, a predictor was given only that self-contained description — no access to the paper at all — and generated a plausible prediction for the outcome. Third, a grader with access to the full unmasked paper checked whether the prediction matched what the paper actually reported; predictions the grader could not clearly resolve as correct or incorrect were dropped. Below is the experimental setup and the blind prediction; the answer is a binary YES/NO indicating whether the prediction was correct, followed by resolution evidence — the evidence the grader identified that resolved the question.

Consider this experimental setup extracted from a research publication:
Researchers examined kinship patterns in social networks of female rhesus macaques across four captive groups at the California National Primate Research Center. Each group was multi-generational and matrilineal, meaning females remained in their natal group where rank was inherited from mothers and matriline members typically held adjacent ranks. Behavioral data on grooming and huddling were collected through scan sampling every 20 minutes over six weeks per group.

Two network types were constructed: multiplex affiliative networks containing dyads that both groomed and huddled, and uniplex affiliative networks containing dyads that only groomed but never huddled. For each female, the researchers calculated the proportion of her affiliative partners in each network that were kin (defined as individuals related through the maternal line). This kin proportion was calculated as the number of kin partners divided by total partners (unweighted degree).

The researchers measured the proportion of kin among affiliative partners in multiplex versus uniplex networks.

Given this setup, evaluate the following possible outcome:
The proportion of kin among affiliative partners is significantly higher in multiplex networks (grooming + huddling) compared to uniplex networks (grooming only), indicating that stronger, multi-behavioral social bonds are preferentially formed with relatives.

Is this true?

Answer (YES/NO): YES